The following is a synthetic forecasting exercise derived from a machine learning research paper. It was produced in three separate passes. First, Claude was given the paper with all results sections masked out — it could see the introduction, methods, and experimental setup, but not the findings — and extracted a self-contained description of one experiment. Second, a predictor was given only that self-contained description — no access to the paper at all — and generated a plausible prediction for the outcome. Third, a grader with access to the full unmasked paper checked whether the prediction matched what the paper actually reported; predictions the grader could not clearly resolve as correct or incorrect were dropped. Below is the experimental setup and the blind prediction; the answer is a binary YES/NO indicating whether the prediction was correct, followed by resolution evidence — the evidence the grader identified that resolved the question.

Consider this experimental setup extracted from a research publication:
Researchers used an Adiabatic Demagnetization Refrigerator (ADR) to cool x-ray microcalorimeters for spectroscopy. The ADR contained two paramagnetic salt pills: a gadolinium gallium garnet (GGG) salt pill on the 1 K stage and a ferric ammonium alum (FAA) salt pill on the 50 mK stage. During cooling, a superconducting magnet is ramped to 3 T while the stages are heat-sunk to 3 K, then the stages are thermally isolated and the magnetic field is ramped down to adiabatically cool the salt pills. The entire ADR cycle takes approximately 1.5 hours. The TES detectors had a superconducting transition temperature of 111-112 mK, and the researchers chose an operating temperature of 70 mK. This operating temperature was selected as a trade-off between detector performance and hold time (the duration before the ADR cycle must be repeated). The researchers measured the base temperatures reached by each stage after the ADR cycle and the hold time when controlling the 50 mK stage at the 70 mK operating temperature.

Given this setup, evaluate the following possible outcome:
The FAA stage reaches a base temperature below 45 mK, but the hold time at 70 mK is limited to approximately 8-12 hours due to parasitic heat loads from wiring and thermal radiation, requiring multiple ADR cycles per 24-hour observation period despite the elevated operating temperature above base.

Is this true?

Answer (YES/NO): NO